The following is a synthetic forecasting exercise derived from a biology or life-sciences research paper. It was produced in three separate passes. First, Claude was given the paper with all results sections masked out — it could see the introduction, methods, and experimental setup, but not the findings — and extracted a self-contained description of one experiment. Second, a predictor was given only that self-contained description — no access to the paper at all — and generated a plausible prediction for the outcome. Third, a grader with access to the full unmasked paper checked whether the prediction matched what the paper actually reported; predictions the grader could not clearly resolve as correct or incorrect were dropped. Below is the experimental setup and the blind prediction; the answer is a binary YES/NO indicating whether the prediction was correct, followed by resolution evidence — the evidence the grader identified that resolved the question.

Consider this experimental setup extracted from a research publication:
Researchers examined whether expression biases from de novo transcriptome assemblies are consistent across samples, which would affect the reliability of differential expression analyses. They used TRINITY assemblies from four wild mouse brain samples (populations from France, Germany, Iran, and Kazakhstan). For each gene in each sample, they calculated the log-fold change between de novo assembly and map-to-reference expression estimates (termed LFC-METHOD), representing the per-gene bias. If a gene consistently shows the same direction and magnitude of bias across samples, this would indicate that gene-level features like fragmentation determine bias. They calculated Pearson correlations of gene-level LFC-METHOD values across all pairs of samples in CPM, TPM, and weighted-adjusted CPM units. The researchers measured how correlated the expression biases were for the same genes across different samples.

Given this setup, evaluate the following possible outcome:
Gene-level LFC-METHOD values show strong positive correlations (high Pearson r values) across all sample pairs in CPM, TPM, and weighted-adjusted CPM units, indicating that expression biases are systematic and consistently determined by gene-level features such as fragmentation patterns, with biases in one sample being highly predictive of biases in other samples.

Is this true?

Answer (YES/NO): NO